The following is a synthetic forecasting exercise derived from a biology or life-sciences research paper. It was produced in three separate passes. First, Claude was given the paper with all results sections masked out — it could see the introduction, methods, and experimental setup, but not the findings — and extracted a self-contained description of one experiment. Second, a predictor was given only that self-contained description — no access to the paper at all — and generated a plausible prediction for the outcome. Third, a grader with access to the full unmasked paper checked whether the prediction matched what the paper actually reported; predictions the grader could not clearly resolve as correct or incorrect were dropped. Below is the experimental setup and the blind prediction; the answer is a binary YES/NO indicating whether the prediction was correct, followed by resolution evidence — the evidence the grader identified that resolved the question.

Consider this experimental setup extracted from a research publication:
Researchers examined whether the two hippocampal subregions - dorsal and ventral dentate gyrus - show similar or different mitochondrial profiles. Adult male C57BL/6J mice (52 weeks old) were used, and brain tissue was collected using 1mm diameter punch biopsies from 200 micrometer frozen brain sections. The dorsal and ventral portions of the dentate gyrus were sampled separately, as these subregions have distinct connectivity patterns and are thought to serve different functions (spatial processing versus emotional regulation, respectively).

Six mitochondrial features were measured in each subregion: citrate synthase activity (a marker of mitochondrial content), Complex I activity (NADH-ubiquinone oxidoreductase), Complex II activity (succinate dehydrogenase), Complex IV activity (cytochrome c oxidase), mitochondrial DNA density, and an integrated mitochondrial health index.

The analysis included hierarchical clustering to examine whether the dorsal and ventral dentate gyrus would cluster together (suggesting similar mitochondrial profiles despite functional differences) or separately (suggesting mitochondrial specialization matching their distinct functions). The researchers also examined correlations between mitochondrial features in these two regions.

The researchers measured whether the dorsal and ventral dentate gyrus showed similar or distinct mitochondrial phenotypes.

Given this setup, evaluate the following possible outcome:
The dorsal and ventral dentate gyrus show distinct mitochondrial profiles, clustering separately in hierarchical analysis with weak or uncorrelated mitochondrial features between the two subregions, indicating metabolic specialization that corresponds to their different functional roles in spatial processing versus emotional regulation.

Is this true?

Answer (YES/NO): NO